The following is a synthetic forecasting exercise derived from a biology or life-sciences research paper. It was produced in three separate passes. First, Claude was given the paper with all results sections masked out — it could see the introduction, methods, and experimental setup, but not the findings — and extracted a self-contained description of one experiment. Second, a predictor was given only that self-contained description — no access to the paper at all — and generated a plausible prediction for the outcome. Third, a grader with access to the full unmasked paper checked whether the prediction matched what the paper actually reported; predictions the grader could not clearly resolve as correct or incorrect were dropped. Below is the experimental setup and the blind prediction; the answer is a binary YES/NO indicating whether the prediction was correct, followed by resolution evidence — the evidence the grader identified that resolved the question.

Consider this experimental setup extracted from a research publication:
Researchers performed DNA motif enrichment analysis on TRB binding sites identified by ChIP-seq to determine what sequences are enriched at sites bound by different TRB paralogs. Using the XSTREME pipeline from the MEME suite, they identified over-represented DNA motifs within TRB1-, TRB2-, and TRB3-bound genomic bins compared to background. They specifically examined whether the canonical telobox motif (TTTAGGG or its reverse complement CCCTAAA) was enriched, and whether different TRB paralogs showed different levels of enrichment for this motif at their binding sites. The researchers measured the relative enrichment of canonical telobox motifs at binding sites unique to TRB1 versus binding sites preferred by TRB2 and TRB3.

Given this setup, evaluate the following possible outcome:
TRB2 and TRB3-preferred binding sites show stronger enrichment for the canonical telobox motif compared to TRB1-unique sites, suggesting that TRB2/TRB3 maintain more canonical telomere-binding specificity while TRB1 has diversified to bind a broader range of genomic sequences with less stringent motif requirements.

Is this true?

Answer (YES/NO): YES